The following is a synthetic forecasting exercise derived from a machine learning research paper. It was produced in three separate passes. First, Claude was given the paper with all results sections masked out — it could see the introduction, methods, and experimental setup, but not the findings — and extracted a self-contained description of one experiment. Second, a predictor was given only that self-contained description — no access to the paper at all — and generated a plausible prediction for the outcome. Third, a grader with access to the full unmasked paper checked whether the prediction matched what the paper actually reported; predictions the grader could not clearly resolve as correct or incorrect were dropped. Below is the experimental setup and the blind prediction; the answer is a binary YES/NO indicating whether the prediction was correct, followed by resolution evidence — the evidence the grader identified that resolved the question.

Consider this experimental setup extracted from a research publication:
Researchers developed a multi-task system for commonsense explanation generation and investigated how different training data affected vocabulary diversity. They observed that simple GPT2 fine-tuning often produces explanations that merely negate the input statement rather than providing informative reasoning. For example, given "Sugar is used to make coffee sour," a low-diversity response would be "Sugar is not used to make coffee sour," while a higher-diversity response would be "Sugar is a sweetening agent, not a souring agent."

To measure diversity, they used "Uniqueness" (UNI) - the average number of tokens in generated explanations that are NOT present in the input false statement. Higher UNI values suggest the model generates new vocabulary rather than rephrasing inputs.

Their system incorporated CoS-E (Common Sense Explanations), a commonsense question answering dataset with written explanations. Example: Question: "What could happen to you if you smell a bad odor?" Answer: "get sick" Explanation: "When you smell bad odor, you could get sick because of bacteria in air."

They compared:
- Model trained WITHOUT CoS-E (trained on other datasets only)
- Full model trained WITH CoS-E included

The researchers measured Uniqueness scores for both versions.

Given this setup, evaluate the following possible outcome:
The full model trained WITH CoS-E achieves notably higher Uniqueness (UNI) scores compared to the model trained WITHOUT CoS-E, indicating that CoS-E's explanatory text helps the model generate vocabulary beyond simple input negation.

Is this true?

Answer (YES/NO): NO